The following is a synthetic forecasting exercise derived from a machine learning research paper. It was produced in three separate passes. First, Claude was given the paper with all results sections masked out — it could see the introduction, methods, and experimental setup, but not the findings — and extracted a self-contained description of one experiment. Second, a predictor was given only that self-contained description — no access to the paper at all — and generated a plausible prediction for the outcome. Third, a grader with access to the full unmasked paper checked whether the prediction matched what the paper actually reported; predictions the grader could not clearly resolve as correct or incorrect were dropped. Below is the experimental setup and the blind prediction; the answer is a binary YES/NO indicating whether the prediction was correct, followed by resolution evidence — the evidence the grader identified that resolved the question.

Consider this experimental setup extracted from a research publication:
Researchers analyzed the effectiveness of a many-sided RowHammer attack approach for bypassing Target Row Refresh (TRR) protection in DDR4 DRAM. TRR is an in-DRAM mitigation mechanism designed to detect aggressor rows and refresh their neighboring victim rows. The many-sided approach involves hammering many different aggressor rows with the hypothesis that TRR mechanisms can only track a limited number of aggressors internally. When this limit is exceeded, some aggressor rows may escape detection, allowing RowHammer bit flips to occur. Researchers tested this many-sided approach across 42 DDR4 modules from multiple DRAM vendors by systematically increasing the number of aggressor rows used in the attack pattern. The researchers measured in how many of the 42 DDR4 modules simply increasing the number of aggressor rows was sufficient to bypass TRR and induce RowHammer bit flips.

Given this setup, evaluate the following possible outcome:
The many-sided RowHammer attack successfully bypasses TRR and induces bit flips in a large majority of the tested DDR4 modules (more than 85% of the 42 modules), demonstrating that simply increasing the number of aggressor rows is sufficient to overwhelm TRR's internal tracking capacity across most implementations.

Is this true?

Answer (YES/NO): NO